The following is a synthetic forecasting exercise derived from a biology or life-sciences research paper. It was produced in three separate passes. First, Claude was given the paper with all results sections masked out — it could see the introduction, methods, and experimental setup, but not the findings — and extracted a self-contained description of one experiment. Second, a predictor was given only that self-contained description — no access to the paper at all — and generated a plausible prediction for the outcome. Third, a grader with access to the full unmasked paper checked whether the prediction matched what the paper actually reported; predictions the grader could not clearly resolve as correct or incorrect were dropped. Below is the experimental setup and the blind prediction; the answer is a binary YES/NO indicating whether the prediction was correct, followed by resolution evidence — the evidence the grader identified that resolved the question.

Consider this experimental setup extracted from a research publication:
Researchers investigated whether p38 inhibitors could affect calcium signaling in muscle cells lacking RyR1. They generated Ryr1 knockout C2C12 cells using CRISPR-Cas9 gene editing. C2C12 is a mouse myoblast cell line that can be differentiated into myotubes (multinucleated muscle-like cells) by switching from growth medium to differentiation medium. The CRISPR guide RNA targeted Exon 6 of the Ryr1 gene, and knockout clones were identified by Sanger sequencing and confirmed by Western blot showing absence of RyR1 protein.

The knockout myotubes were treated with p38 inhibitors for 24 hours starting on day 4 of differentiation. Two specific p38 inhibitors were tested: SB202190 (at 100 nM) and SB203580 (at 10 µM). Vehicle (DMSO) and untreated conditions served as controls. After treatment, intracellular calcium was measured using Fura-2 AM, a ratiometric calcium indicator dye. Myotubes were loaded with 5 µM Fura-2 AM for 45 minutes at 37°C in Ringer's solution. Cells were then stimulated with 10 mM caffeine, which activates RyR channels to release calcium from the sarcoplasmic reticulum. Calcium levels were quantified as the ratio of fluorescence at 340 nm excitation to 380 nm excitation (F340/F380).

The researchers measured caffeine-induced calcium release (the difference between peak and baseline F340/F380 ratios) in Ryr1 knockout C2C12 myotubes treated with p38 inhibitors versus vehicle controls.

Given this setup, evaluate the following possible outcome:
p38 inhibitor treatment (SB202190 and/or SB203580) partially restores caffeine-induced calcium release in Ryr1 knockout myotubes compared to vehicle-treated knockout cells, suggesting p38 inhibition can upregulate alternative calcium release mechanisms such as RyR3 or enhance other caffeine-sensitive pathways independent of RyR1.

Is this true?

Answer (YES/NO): NO